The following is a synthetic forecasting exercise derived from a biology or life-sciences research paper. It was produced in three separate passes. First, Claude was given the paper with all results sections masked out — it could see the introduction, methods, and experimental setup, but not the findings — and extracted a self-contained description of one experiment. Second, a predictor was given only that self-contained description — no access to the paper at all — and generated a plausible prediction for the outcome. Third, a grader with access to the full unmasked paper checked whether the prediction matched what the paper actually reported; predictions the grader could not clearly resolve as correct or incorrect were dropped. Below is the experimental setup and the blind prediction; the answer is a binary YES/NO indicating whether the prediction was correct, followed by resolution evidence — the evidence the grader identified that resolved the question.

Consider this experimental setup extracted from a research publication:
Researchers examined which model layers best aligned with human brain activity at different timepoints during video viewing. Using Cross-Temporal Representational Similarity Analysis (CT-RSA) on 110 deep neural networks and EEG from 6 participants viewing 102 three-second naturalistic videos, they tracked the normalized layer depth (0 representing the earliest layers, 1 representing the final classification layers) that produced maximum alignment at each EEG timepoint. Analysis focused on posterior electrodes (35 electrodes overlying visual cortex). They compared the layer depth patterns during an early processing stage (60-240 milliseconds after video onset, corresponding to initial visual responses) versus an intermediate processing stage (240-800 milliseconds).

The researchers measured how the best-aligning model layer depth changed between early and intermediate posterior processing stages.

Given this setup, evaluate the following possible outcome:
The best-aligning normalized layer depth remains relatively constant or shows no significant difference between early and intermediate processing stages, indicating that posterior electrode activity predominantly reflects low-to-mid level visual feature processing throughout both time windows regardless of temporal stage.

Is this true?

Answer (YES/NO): NO